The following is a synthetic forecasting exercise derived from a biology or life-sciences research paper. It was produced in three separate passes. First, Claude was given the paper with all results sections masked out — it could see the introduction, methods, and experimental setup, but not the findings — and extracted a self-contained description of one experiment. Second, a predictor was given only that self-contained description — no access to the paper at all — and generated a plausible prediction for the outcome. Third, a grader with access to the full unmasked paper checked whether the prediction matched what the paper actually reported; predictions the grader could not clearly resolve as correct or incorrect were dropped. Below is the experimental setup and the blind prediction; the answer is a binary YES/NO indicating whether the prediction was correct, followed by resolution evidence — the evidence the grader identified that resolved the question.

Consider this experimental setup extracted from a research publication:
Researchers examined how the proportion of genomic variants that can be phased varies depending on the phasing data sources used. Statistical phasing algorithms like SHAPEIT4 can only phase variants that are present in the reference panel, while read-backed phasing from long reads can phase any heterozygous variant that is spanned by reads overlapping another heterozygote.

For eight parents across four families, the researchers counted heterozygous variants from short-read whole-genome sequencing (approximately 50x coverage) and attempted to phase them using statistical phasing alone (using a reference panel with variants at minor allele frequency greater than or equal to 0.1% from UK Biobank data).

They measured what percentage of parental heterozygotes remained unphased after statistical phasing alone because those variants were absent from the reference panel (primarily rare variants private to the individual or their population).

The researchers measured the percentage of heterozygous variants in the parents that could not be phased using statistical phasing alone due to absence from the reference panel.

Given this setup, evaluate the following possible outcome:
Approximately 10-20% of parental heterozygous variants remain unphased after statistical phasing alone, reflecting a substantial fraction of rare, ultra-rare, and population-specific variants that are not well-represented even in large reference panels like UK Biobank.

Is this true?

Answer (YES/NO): NO